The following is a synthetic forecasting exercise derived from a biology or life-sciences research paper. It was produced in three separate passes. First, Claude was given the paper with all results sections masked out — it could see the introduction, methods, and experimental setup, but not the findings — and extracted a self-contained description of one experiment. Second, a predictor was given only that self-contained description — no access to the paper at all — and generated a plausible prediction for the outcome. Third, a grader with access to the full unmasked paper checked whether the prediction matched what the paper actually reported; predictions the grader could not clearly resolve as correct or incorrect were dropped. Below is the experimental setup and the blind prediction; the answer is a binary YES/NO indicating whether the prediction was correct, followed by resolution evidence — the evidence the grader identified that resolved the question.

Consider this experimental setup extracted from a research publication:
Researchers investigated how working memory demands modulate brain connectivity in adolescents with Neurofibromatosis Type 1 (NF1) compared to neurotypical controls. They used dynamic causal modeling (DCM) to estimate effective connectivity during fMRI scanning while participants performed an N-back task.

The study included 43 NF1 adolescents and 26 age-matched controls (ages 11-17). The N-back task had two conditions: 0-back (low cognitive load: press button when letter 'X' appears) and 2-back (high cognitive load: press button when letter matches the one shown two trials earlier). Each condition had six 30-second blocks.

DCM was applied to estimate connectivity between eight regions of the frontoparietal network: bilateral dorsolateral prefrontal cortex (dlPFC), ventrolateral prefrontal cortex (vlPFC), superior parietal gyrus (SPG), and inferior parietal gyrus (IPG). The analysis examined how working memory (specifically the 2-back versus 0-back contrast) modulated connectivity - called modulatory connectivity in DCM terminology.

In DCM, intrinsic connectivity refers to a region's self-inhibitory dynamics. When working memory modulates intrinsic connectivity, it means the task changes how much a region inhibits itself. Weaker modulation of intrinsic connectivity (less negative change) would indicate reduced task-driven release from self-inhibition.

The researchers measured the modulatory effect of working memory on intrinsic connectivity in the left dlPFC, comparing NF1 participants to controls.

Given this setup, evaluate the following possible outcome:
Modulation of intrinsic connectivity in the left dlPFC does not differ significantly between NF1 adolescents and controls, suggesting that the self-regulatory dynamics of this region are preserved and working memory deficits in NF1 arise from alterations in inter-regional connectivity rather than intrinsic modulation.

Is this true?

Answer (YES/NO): NO